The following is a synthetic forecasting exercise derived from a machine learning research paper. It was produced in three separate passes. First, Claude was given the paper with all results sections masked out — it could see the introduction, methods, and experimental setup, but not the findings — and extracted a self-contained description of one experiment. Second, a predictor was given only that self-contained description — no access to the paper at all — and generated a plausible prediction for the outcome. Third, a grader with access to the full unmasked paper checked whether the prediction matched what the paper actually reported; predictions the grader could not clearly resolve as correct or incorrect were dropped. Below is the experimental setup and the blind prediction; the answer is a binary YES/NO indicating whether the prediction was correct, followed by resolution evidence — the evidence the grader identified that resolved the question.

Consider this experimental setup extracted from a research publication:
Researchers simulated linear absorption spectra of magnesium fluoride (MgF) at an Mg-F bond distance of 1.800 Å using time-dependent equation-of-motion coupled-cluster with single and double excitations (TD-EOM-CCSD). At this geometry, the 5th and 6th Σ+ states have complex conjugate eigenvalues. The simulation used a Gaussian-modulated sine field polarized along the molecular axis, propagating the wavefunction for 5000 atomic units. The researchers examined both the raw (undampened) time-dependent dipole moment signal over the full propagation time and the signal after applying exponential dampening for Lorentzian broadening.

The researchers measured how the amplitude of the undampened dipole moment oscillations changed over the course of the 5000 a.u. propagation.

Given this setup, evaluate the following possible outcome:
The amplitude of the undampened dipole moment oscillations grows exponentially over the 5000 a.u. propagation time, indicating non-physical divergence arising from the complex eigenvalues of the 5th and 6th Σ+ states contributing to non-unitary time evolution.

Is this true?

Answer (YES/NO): YES